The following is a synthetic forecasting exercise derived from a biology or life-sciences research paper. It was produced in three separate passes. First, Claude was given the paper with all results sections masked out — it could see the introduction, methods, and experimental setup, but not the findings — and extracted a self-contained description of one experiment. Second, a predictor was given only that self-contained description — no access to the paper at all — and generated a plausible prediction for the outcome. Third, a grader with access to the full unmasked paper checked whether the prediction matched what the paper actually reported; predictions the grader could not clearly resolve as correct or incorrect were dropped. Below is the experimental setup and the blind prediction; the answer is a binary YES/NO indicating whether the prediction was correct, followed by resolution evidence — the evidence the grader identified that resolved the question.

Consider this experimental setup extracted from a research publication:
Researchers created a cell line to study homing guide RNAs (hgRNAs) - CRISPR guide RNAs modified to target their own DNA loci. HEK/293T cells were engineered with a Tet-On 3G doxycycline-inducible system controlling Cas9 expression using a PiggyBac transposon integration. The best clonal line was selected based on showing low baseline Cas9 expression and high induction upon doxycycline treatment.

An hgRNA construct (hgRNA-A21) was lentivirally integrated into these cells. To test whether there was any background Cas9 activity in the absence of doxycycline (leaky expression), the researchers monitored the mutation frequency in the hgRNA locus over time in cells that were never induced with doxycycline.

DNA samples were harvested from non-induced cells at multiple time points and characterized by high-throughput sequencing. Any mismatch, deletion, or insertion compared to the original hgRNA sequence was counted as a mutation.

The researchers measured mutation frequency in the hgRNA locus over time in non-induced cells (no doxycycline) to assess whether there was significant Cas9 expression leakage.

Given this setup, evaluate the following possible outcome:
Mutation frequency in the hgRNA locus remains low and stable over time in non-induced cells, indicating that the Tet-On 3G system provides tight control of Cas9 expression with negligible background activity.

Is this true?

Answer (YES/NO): YES